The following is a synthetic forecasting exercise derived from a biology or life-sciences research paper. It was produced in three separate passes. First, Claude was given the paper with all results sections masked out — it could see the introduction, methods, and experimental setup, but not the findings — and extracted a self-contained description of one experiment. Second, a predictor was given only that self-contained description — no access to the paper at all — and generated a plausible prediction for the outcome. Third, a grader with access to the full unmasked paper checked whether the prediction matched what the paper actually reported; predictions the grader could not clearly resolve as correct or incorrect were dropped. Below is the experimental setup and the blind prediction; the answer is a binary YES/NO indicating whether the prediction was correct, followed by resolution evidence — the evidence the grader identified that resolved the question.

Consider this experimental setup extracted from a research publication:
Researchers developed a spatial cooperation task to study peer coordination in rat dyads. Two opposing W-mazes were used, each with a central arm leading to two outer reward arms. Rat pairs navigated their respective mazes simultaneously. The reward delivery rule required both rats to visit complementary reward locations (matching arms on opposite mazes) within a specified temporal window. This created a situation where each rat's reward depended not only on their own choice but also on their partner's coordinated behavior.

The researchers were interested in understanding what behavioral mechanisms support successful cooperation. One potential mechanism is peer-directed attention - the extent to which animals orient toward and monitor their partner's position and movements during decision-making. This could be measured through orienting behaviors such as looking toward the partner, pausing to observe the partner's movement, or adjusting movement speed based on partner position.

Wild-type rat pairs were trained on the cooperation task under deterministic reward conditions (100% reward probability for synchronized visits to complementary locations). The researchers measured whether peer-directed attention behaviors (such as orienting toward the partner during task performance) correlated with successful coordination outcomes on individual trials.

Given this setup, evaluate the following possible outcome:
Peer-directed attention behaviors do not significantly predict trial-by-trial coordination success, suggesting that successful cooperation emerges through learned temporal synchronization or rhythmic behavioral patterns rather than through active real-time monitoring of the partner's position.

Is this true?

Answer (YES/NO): NO